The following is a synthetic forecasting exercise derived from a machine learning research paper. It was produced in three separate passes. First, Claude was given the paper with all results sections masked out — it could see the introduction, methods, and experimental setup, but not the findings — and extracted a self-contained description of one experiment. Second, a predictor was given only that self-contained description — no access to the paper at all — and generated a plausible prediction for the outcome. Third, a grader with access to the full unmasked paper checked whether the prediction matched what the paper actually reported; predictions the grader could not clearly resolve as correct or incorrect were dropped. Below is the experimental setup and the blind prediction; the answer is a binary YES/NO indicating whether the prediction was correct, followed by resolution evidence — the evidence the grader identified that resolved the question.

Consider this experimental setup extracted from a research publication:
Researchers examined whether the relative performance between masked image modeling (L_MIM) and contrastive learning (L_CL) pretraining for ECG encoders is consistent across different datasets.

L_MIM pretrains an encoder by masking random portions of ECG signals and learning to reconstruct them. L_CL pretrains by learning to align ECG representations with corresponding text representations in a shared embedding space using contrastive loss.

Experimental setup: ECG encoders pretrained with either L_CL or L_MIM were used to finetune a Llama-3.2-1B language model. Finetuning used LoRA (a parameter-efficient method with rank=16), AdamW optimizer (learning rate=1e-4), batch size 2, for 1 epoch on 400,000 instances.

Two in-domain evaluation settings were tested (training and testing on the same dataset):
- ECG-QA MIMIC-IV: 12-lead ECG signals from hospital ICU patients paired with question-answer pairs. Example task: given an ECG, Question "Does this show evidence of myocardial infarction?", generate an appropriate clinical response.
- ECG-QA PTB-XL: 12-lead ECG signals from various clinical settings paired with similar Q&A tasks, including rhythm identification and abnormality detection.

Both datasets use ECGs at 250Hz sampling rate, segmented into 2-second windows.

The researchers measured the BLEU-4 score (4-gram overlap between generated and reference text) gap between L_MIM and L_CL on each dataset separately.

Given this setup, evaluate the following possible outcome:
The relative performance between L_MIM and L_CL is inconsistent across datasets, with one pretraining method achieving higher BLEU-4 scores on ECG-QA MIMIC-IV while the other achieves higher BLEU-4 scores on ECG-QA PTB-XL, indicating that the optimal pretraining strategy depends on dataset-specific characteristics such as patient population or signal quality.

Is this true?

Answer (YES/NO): YES